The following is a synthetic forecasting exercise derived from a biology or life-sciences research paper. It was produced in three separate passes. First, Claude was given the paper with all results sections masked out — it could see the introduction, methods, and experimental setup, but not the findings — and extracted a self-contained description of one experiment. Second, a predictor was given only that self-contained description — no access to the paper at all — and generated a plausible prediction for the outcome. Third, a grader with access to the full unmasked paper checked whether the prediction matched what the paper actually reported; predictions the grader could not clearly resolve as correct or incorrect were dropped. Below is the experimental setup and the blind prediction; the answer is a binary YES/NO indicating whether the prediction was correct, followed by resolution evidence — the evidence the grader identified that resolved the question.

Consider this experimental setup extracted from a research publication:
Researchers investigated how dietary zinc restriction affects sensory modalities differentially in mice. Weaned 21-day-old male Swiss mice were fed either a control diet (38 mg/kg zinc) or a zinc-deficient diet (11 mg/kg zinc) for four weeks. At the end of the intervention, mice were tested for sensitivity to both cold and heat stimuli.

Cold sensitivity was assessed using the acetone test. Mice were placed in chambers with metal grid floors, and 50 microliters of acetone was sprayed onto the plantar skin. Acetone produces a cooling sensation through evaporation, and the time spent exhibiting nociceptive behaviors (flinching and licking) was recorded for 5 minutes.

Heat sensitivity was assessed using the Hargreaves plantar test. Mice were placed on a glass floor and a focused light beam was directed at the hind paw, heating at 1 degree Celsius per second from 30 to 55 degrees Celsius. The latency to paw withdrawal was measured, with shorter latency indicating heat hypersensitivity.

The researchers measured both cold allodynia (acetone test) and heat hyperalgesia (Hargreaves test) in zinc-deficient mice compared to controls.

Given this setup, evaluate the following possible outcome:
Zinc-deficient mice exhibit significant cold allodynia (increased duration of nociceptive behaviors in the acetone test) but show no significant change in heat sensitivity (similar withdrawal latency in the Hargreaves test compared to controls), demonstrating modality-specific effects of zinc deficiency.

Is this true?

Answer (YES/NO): NO